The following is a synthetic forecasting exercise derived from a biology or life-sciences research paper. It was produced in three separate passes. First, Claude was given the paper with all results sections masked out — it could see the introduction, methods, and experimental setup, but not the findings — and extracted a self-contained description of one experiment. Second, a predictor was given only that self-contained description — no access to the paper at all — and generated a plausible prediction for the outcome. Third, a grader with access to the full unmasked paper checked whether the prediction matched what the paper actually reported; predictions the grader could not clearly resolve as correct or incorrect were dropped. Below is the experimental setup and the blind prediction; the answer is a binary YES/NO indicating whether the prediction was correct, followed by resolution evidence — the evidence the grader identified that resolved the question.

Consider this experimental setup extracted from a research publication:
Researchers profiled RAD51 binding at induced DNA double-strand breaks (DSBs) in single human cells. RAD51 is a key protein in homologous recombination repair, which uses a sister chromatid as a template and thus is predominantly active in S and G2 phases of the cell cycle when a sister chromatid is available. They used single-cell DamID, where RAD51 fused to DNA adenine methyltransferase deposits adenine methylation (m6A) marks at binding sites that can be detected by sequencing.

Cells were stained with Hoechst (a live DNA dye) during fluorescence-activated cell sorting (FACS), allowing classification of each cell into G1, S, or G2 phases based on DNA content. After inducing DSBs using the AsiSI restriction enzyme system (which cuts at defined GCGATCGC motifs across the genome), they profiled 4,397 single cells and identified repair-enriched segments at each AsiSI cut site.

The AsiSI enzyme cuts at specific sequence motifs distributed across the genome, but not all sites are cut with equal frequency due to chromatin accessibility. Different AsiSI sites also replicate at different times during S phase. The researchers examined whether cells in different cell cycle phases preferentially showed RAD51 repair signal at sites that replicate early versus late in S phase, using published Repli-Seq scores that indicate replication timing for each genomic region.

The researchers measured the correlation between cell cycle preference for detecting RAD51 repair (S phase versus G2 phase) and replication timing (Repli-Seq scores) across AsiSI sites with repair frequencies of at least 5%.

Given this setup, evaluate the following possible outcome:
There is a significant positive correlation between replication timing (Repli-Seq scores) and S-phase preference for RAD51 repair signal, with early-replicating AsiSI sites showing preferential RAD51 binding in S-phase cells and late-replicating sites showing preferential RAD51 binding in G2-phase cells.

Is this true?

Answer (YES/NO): YES